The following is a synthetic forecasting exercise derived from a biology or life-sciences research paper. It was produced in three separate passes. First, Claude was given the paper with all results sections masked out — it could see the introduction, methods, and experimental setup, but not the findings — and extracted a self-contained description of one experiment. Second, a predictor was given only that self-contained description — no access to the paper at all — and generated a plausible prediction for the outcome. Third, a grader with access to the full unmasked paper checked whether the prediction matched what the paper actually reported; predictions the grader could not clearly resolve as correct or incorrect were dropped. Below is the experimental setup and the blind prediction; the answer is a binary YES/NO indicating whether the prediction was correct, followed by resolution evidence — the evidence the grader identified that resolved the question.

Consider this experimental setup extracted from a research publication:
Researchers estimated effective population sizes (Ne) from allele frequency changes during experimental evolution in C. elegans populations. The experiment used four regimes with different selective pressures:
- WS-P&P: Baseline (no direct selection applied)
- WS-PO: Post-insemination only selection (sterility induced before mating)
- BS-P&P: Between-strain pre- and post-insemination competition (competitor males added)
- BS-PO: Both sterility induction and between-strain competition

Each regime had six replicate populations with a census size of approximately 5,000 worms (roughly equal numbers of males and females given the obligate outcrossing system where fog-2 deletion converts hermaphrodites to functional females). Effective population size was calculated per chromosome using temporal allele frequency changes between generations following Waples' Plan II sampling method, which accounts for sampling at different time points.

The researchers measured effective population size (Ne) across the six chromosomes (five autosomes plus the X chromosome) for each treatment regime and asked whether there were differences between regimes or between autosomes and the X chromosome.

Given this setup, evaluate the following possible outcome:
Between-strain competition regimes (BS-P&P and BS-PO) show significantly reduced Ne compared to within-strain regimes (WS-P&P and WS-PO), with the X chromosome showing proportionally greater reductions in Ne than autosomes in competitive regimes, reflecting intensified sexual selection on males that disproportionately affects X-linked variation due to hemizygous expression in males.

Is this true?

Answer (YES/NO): NO